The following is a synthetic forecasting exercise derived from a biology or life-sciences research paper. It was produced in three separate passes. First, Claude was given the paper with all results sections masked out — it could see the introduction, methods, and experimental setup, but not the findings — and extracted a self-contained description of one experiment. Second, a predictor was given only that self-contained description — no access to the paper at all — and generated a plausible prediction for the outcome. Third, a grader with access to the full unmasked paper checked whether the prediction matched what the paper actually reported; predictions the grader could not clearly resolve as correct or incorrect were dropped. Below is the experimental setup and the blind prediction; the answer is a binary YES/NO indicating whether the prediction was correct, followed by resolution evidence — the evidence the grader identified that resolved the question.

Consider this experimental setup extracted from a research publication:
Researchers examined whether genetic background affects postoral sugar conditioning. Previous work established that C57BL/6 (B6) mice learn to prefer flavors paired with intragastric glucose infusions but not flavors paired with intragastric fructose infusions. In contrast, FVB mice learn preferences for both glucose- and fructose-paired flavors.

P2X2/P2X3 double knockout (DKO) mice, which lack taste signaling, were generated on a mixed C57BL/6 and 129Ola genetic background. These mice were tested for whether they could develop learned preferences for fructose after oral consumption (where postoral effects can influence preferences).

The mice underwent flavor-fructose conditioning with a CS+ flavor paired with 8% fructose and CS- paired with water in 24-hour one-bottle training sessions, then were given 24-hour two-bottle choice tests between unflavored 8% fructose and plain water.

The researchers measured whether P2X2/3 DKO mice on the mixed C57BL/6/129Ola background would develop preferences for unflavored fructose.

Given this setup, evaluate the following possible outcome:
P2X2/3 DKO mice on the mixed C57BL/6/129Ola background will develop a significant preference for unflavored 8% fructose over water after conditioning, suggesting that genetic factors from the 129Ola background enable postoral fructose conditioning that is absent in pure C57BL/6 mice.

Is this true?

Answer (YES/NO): YES